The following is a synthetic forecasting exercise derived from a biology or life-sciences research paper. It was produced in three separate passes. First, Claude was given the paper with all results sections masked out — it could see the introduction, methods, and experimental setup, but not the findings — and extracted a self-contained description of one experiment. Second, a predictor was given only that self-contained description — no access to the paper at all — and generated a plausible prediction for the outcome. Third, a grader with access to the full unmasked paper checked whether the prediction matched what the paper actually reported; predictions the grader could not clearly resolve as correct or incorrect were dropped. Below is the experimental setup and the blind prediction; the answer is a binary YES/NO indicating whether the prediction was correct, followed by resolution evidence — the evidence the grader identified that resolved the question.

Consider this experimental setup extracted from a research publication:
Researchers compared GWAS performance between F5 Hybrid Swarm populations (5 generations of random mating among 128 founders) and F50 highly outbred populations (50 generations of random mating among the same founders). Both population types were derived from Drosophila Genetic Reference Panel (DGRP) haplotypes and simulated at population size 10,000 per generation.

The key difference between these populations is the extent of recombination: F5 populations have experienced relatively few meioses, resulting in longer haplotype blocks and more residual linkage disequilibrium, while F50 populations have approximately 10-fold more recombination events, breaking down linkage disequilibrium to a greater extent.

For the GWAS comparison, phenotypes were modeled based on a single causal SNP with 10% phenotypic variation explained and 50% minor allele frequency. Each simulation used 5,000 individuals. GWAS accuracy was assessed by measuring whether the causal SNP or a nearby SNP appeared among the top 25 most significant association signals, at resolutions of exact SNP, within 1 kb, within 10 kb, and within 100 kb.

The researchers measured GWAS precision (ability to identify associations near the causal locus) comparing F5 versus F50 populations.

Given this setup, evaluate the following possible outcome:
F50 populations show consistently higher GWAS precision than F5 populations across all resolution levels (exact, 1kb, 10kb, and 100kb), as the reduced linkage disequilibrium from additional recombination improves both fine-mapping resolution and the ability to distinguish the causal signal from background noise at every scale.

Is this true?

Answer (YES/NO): NO